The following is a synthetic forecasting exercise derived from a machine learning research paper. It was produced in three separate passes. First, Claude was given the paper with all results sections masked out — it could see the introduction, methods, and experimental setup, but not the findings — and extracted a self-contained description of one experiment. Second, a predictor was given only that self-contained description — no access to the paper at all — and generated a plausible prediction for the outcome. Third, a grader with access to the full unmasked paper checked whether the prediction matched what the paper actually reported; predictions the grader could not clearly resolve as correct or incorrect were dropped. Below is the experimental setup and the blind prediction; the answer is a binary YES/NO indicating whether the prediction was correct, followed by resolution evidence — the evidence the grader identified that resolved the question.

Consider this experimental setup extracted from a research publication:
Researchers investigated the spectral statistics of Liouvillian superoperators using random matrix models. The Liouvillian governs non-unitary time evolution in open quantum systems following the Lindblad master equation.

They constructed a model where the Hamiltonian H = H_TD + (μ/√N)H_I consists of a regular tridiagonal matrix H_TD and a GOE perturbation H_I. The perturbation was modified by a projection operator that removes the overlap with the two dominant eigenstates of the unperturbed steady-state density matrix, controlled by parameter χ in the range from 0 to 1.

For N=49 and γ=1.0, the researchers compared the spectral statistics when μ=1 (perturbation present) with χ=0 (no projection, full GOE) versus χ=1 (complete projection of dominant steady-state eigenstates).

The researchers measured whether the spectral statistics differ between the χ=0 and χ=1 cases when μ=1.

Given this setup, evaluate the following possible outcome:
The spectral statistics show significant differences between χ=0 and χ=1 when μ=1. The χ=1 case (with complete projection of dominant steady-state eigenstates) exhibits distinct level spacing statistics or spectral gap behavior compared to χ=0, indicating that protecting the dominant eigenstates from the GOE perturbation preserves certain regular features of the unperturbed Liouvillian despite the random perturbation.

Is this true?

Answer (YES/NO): NO